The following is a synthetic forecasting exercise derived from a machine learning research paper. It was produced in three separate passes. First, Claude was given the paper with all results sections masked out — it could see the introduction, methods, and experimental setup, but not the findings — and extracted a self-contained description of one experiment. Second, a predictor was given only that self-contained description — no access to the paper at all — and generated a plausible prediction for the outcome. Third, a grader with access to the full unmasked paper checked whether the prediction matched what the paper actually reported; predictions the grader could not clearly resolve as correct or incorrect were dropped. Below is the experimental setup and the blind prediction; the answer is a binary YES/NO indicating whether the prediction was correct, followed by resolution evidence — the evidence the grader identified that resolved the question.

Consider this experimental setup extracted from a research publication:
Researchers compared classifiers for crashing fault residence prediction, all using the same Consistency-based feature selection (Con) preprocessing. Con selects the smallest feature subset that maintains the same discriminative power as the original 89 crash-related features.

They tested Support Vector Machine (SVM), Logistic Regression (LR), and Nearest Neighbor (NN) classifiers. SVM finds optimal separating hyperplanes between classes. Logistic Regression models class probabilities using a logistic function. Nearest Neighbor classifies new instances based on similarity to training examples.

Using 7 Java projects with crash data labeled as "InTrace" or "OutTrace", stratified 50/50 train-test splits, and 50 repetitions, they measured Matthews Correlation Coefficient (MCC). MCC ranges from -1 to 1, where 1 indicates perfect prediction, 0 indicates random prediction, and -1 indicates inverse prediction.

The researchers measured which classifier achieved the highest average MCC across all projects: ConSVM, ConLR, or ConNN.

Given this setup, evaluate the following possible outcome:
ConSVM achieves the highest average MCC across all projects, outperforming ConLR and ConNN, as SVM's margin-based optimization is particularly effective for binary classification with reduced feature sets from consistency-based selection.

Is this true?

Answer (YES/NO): NO